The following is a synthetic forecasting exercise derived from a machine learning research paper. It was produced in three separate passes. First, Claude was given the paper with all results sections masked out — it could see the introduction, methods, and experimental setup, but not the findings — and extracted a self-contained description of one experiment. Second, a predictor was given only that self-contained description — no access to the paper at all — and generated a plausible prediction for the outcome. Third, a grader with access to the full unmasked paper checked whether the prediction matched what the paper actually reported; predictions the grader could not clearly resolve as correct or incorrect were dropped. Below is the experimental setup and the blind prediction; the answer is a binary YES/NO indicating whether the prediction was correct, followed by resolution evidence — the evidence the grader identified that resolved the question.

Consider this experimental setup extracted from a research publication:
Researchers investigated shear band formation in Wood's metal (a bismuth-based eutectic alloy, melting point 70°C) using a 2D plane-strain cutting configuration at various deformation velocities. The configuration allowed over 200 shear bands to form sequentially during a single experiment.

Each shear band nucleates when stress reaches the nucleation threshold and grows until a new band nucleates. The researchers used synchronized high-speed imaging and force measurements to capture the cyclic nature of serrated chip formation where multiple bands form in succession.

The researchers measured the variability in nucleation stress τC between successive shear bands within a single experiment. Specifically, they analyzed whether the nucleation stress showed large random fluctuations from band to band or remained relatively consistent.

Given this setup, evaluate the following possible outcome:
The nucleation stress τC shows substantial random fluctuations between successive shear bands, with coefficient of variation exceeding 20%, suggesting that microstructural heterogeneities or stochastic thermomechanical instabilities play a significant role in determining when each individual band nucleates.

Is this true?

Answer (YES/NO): NO